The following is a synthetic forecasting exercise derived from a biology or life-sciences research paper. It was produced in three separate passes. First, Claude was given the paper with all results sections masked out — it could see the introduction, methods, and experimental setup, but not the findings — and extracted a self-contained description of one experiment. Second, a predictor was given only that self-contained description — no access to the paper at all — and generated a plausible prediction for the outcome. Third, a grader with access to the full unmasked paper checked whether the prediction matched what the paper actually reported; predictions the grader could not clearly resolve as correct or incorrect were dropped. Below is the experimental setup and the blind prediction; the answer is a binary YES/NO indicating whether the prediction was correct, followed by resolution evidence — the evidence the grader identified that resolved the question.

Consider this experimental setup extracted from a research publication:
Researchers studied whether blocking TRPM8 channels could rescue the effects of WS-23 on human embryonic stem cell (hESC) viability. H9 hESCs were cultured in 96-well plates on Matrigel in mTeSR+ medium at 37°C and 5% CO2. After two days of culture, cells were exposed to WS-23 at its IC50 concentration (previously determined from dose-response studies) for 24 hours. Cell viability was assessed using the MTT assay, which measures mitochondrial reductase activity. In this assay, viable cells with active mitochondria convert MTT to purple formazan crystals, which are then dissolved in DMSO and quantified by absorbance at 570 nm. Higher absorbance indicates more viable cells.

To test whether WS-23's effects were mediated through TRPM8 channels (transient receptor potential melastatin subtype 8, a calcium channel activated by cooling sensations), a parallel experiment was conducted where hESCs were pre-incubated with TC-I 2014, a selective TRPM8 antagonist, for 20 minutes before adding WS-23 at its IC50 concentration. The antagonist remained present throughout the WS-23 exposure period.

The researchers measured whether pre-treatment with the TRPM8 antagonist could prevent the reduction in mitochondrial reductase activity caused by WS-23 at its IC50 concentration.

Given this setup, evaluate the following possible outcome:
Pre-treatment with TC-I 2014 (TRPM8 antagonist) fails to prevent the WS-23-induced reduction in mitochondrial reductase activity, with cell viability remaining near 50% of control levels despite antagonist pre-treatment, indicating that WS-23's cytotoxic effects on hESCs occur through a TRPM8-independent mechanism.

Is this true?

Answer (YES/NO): NO